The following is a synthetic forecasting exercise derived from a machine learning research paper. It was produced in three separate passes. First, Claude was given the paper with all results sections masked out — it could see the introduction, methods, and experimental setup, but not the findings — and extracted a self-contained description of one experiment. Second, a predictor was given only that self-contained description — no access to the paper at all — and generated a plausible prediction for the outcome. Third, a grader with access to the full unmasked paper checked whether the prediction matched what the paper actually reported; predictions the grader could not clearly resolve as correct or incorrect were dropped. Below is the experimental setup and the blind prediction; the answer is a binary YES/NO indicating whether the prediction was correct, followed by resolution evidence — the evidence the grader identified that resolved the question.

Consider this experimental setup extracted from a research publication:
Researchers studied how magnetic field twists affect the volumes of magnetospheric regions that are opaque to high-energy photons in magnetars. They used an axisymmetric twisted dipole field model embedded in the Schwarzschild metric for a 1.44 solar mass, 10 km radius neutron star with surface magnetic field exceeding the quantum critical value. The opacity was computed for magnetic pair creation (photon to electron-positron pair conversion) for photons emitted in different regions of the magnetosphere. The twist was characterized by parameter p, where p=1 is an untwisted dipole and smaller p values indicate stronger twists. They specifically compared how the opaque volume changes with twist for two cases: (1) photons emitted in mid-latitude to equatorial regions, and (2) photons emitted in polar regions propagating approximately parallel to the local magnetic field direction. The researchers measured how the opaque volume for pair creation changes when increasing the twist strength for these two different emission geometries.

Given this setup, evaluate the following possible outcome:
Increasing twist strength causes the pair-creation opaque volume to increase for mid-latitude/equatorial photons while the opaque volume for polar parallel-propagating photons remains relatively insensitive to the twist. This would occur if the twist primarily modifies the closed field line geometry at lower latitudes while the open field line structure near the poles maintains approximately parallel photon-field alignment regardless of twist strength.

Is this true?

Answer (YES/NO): NO